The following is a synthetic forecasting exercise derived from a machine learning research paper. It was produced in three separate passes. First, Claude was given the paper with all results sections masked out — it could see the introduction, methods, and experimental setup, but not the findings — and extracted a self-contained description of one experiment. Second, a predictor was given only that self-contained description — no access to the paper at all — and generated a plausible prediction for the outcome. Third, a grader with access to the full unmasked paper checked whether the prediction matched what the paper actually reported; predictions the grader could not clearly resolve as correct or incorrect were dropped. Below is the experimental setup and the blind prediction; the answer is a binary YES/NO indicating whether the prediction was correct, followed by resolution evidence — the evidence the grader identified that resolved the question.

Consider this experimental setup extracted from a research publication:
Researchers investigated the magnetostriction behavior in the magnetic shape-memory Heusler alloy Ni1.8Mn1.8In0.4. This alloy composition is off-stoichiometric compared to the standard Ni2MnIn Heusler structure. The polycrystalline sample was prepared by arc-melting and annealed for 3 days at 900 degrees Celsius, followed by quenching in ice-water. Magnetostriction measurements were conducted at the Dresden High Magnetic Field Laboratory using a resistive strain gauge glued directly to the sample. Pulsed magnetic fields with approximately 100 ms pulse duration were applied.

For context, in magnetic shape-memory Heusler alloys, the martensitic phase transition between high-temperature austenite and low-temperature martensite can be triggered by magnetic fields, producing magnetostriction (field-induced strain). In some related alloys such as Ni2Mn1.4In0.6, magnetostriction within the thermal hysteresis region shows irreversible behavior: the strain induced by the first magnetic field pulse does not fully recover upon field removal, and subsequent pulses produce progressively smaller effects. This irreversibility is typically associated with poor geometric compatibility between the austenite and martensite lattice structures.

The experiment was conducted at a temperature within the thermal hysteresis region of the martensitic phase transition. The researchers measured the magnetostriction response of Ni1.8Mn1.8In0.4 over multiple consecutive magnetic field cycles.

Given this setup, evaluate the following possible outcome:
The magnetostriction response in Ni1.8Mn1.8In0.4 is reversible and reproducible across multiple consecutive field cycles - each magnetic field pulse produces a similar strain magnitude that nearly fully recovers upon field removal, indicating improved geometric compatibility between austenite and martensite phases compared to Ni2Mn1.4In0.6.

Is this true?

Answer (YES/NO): YES